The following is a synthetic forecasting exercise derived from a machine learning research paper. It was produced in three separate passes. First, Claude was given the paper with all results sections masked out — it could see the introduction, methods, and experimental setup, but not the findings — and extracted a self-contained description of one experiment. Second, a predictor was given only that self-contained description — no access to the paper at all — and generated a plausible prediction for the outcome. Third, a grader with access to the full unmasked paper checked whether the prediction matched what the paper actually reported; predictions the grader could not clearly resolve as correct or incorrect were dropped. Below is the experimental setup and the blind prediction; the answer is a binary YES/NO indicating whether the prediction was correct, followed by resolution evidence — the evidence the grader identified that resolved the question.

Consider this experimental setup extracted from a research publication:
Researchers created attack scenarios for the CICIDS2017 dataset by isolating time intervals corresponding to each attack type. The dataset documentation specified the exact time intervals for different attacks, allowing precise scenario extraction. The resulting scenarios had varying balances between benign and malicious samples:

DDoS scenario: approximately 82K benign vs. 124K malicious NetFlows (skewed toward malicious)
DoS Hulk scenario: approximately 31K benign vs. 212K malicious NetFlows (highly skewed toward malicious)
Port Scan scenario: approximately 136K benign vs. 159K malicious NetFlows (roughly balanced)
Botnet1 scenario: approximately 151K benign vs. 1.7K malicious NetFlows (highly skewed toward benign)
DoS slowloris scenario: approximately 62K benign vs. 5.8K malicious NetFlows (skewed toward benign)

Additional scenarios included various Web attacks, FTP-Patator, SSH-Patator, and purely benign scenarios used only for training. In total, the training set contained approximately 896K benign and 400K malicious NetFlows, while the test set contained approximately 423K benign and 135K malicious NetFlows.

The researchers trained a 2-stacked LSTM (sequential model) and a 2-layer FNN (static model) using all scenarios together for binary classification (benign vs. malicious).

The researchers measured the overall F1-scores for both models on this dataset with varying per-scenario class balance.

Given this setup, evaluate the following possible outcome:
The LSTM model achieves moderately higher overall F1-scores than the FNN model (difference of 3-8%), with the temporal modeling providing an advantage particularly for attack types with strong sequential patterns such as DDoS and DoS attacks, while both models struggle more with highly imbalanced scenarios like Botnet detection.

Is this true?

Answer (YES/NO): NO